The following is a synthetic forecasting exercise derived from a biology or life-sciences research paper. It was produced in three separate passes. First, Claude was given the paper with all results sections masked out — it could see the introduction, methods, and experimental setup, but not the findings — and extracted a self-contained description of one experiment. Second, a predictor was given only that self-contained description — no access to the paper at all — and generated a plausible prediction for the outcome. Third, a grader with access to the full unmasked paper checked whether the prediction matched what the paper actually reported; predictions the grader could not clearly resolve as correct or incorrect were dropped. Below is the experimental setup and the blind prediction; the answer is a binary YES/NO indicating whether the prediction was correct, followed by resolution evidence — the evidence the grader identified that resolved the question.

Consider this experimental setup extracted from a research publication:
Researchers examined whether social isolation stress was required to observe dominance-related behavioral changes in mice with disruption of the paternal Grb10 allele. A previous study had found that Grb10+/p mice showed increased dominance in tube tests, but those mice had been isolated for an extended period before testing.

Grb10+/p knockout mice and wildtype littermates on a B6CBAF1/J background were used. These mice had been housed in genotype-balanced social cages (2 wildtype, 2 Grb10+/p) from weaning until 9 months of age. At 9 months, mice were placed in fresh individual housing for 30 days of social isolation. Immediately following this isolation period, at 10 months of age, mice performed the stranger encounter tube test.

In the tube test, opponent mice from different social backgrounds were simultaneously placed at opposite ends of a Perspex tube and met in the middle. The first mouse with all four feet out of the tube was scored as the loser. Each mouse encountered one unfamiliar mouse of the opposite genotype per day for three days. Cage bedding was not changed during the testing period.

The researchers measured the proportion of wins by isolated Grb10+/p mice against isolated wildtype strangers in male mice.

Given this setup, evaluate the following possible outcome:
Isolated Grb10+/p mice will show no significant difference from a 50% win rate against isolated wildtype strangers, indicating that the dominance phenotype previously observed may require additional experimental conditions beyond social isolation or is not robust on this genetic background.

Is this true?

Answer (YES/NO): NO